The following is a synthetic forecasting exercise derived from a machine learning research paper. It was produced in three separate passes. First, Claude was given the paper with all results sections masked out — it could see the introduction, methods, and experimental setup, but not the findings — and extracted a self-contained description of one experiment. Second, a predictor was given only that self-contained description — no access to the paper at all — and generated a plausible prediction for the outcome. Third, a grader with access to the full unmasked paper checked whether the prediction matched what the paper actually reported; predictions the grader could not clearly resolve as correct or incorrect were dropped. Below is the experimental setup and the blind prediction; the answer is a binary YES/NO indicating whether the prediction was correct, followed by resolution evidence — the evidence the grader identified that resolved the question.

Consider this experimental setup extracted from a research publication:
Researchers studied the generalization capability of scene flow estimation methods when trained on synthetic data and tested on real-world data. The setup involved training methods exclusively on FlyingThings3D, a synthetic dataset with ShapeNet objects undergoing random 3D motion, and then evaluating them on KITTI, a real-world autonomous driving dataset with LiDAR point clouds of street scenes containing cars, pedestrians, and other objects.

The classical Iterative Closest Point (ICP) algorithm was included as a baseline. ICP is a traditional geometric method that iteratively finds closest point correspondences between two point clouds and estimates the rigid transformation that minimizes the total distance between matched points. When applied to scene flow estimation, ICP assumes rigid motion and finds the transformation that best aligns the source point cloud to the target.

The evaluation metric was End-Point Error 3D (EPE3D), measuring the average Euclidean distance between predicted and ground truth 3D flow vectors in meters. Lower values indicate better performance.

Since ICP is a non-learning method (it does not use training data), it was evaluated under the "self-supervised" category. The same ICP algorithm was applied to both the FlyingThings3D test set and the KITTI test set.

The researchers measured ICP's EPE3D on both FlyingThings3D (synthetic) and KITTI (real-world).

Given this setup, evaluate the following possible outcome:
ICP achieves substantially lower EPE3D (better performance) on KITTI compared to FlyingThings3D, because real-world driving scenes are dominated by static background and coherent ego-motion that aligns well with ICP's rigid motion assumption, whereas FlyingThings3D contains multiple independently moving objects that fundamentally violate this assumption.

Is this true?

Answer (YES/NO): NO